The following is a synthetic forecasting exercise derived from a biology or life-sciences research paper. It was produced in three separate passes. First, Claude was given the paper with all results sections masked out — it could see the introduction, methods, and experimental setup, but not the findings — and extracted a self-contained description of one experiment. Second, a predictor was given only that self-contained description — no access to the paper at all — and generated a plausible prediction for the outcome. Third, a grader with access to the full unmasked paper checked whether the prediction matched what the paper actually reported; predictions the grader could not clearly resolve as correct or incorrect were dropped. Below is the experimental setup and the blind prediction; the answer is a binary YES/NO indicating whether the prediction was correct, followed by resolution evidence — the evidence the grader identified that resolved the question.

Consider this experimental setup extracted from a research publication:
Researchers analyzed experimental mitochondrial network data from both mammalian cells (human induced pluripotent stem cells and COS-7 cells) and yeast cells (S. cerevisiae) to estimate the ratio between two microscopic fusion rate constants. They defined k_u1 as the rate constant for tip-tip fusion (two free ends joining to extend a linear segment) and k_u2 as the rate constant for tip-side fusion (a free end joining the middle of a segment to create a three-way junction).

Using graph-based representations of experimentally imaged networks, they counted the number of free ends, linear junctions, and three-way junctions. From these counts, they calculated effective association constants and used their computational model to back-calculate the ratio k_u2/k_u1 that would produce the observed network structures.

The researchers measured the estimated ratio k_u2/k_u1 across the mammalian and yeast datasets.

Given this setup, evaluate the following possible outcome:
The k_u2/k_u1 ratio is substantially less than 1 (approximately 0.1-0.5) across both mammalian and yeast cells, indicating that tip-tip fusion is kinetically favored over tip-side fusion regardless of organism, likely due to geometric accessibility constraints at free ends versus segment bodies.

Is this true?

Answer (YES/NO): YES